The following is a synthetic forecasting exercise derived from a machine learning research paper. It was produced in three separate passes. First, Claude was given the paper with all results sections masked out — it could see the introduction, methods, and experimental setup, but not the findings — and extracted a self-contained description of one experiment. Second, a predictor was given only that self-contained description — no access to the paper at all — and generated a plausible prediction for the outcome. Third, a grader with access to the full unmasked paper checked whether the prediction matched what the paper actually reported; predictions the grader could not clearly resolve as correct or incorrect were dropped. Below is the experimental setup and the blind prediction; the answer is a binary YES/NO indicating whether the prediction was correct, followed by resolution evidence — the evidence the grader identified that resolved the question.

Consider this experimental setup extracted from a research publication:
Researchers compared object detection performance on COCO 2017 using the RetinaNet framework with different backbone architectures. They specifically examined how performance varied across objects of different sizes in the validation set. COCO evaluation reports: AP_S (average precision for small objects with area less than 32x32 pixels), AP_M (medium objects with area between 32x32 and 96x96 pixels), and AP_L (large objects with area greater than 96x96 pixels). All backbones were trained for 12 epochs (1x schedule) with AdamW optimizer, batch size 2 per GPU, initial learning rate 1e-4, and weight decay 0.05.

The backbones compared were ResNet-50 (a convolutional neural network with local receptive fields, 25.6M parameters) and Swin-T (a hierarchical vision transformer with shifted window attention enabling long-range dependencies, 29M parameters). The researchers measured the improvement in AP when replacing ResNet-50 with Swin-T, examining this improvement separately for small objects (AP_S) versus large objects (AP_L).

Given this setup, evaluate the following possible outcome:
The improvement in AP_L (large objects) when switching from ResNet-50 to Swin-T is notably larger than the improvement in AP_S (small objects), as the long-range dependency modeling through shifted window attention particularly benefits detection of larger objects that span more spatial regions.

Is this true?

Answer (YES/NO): NO